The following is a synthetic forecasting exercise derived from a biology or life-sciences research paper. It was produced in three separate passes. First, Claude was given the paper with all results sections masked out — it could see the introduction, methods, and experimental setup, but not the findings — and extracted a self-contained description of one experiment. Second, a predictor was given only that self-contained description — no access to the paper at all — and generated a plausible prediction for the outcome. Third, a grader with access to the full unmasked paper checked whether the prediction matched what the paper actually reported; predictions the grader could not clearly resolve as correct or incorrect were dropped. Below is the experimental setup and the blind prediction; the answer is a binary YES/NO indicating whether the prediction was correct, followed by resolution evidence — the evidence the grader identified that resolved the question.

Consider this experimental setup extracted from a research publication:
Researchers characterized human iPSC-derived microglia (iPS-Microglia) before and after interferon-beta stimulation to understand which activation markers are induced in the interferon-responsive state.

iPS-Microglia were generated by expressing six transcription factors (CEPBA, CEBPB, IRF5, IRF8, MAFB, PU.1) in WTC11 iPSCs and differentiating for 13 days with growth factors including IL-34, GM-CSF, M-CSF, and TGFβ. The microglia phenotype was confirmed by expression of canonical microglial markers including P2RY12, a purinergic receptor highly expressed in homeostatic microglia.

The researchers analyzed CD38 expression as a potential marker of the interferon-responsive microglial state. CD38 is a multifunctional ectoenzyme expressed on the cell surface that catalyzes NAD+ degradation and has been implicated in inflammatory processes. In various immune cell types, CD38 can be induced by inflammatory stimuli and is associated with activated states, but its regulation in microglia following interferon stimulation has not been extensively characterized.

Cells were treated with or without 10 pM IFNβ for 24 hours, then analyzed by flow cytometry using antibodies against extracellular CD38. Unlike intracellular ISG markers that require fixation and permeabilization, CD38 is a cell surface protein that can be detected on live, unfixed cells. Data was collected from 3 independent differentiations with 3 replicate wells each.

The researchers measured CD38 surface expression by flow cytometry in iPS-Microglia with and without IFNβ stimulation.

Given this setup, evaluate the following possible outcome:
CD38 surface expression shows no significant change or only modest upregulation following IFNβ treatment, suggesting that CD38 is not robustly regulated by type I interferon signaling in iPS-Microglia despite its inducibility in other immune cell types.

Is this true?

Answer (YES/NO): NO